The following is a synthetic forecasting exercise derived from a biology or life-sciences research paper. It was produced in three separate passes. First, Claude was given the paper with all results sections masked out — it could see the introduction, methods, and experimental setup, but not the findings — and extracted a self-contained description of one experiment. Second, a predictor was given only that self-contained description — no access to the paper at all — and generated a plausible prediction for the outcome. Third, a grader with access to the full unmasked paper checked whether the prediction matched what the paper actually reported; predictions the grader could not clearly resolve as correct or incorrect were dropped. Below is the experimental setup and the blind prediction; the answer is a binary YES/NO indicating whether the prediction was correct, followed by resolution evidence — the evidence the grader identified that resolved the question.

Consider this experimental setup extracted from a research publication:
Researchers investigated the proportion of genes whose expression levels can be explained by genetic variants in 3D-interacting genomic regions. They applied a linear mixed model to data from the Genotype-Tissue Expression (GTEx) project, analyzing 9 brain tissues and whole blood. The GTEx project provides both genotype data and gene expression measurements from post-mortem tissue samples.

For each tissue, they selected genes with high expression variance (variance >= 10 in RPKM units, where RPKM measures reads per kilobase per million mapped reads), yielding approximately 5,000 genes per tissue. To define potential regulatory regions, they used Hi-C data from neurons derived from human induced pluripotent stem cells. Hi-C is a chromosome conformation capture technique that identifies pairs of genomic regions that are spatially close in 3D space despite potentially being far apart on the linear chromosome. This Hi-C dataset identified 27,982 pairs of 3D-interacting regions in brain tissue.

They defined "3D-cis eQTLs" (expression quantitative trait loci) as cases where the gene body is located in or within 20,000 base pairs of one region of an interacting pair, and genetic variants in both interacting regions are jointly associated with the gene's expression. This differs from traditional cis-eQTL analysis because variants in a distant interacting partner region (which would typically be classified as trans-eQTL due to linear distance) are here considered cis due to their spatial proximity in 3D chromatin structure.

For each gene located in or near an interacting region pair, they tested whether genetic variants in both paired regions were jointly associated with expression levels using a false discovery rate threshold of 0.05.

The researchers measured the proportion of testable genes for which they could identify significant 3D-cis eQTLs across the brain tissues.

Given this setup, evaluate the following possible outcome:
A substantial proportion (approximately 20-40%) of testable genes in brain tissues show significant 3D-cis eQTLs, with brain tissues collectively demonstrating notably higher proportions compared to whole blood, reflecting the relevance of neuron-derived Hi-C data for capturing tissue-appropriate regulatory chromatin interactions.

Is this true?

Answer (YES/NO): NO